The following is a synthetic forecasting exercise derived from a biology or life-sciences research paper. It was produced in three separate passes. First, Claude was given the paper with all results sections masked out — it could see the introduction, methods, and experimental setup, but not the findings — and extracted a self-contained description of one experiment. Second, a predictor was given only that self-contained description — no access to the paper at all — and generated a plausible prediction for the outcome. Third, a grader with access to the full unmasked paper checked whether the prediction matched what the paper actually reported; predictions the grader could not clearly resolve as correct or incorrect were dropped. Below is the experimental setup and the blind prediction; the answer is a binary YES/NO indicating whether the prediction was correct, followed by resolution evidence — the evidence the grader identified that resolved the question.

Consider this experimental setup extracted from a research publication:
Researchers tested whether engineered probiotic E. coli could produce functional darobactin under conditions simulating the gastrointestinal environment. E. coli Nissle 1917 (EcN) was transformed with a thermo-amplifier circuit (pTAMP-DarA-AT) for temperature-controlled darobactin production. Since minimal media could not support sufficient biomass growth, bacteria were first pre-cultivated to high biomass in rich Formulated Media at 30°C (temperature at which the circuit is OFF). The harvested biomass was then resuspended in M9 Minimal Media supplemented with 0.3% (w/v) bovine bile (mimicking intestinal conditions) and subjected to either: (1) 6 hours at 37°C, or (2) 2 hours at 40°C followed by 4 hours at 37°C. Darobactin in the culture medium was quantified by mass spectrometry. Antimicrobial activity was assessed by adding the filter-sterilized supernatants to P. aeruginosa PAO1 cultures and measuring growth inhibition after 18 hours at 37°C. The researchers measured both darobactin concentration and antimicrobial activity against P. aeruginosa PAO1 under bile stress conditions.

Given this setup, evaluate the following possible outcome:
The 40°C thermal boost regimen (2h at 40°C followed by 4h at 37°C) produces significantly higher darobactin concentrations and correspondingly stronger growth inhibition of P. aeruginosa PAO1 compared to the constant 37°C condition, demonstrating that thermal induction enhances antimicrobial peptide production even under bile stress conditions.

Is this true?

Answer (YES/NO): YES